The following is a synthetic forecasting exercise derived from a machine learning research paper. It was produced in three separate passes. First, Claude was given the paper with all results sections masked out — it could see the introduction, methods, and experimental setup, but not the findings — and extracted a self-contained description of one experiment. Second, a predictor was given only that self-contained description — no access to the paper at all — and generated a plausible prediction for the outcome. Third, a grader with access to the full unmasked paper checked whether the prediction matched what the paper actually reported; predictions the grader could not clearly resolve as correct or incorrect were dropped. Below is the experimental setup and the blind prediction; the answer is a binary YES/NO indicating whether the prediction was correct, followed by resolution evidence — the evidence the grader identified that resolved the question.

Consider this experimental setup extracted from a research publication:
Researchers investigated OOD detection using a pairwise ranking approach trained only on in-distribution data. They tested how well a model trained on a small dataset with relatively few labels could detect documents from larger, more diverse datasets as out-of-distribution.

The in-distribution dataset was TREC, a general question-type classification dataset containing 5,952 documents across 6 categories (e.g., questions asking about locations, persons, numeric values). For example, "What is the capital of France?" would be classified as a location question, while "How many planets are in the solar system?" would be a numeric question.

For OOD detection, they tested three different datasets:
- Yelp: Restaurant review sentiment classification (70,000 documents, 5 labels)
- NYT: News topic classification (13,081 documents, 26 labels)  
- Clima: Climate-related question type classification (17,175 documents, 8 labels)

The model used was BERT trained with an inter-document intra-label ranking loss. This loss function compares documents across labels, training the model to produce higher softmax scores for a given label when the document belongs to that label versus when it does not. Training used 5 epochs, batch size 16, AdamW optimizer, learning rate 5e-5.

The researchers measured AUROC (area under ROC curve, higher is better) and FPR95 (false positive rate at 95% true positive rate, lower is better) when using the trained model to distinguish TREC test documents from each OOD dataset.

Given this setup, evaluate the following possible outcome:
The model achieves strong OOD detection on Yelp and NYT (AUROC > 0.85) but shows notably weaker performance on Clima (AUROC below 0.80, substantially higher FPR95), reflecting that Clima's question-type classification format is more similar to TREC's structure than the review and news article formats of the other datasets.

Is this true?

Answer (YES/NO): NO